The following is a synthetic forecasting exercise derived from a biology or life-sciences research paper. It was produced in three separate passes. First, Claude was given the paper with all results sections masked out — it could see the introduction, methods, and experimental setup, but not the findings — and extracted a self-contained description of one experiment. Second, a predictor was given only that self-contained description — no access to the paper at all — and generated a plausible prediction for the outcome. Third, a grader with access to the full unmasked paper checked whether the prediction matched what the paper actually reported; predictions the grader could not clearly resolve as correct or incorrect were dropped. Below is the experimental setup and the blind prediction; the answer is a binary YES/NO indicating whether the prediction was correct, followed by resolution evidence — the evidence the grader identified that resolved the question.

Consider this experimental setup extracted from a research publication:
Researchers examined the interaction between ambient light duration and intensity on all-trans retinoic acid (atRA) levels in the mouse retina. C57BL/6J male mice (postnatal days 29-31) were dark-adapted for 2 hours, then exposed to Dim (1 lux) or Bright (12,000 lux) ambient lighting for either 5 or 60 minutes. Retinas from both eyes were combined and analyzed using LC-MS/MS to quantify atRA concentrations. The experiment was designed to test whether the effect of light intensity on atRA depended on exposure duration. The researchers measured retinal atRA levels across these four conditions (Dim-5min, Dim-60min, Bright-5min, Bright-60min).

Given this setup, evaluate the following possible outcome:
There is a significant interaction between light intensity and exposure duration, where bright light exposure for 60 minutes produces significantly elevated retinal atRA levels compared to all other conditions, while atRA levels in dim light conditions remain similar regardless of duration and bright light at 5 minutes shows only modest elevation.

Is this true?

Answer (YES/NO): NO